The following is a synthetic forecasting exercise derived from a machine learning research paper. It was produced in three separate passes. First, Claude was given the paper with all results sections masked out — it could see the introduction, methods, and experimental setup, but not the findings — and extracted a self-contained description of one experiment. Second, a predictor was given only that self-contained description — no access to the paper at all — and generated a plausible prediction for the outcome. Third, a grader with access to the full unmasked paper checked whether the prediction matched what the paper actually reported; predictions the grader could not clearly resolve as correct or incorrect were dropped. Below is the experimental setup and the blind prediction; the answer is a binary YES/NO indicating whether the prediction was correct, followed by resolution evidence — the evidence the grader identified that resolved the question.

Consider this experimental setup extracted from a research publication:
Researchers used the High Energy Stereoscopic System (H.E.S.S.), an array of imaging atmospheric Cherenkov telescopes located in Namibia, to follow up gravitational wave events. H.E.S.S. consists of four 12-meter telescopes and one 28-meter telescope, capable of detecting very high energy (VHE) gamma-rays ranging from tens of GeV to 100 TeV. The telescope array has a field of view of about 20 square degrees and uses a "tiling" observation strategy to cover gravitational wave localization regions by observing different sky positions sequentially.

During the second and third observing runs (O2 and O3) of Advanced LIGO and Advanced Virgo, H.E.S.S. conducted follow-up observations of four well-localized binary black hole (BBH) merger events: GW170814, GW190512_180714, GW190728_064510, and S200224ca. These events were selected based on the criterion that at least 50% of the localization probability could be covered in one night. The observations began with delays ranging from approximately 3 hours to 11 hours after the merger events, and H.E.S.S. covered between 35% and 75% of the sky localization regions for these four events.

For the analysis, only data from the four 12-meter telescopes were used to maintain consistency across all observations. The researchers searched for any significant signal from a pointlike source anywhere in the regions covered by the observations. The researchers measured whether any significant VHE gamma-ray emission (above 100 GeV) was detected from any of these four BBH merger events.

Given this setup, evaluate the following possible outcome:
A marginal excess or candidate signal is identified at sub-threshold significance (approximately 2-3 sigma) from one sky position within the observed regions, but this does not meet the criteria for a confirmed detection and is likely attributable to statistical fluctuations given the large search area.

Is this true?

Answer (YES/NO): NO